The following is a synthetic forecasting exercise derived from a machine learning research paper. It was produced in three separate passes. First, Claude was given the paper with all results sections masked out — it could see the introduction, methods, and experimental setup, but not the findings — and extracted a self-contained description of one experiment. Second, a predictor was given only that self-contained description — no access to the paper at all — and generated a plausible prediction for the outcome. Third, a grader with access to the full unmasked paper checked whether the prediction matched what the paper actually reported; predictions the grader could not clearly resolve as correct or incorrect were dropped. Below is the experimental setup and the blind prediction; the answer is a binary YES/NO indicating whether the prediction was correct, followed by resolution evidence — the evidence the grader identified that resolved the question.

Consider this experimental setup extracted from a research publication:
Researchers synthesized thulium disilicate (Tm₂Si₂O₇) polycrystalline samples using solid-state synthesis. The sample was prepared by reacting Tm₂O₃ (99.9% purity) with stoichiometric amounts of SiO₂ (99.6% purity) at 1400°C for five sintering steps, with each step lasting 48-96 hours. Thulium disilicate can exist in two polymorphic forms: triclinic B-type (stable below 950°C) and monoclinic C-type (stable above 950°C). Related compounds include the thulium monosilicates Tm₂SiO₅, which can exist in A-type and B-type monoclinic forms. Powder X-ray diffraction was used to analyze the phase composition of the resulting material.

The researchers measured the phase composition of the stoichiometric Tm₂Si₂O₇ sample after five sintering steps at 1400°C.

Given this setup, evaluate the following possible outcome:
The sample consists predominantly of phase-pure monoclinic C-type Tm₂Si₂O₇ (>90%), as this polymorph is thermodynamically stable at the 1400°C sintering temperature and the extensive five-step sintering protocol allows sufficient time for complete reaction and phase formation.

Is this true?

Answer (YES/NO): NO